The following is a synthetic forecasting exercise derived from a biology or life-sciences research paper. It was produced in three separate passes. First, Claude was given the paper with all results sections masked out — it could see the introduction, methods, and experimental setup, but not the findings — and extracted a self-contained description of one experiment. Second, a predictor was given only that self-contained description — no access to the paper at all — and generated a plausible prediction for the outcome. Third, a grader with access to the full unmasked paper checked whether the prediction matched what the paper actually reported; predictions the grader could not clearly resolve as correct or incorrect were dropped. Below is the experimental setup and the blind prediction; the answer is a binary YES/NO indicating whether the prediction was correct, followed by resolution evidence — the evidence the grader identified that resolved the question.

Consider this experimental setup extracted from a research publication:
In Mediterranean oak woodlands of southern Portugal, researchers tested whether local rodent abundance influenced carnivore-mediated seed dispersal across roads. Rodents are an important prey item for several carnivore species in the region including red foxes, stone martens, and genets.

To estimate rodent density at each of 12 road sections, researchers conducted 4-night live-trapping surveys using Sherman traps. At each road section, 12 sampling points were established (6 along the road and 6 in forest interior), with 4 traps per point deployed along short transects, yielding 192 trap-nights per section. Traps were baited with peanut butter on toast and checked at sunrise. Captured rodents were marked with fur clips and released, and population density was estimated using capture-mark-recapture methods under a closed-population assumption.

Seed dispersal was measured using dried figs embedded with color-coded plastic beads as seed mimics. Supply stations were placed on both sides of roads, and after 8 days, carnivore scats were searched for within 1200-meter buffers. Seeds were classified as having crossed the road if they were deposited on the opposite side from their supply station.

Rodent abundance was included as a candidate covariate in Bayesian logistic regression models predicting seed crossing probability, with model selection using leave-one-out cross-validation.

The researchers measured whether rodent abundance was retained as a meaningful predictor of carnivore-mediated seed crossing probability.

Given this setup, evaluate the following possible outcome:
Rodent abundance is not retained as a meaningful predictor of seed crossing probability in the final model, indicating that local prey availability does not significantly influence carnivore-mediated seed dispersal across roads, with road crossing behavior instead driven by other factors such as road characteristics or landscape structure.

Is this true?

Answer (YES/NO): NO